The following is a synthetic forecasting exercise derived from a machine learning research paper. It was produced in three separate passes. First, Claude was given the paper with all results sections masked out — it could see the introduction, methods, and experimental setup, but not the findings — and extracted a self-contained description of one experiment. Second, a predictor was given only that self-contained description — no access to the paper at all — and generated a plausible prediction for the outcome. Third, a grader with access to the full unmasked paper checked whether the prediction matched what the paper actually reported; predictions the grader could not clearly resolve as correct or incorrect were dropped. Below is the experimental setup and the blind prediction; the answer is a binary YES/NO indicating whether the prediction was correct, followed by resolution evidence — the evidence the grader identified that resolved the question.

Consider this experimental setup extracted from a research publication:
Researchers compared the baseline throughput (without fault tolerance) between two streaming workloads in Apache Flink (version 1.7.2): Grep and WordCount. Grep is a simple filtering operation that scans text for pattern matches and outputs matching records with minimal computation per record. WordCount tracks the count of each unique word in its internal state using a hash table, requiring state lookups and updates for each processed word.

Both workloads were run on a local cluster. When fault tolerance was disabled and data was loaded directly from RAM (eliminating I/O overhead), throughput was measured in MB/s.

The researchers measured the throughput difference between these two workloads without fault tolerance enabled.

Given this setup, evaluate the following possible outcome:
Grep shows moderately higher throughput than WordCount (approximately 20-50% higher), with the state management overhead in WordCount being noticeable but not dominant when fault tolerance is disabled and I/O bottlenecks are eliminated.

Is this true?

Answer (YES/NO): NO